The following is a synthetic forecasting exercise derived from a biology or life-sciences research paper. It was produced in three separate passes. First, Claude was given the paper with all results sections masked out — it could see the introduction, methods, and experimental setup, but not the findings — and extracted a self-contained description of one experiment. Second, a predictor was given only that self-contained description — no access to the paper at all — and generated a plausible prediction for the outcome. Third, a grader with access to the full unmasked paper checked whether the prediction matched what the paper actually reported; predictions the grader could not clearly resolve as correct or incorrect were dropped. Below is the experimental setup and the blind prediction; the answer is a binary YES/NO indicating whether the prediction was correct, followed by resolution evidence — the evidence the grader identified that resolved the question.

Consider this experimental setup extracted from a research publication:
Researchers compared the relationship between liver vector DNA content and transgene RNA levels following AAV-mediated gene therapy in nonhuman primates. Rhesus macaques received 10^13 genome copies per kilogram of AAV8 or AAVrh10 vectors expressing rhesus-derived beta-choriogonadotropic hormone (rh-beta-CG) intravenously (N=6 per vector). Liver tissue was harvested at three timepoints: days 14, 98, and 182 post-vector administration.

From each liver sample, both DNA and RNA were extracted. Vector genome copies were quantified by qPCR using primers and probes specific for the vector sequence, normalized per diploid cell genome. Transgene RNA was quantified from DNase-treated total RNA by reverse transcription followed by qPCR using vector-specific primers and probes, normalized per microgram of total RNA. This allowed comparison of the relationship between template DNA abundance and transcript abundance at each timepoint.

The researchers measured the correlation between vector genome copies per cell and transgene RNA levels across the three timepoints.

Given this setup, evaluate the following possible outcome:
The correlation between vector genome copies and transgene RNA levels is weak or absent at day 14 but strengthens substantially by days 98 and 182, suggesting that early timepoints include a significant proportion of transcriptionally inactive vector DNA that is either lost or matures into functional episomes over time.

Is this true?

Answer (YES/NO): NO